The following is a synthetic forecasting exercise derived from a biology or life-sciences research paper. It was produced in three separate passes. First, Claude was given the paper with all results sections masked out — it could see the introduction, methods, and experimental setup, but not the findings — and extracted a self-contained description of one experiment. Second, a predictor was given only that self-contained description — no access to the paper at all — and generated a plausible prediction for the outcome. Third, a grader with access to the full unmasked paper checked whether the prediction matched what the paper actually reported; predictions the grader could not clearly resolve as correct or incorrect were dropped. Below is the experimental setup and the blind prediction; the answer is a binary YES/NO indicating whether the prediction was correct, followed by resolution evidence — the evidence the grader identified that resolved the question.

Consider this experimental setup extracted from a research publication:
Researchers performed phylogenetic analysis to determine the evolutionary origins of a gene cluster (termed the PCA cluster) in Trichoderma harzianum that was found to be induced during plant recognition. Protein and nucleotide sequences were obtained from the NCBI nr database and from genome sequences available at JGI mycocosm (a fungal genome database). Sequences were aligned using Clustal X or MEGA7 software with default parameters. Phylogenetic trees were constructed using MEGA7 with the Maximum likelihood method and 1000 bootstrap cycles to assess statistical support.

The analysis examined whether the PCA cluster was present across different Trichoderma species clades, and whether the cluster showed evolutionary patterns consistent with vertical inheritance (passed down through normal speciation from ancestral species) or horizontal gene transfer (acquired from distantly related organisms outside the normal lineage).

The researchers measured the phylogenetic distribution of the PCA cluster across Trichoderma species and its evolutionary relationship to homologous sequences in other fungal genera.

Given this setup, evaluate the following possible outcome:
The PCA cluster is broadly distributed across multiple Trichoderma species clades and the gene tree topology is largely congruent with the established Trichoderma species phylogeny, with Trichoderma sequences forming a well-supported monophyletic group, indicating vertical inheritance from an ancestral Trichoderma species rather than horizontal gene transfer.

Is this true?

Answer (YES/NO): NO